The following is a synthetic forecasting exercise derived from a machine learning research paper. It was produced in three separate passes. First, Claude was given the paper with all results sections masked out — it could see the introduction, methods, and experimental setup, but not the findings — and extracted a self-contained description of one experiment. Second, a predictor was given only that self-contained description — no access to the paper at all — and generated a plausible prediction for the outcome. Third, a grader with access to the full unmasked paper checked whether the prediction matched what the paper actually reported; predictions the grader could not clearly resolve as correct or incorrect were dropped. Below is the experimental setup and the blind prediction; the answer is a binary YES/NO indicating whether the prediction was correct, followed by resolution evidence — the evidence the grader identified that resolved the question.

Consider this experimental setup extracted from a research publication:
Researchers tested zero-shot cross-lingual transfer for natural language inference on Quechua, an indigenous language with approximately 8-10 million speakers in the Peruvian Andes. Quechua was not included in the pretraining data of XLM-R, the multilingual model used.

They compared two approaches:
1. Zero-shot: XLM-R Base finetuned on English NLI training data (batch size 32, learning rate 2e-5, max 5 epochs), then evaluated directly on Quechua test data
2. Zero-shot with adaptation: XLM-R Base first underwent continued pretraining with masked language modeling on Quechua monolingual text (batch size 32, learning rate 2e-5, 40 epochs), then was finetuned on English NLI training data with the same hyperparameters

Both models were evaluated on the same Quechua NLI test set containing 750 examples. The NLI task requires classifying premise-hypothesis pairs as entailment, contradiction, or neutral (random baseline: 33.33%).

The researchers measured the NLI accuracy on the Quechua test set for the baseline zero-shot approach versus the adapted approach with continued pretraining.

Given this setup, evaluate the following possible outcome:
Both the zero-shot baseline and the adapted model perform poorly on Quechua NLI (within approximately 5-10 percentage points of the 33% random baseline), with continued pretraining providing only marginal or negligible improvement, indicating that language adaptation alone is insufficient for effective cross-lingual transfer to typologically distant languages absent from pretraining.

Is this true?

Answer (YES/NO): NO